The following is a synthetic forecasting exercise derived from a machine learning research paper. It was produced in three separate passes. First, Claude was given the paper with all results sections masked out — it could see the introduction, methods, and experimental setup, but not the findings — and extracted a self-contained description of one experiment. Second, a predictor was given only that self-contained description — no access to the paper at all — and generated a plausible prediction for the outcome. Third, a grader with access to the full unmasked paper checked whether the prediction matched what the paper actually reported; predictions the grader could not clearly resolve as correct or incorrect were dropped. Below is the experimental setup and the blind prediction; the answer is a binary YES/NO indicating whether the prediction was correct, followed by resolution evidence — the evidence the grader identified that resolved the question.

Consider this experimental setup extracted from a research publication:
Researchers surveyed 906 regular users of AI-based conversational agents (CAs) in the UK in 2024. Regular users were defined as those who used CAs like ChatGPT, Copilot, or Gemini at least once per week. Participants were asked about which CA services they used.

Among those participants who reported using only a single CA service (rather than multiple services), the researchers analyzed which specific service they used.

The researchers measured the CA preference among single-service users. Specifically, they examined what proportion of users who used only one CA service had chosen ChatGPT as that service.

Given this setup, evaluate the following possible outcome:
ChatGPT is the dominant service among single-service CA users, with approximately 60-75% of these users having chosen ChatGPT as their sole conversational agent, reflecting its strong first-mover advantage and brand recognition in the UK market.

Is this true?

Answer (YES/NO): NO